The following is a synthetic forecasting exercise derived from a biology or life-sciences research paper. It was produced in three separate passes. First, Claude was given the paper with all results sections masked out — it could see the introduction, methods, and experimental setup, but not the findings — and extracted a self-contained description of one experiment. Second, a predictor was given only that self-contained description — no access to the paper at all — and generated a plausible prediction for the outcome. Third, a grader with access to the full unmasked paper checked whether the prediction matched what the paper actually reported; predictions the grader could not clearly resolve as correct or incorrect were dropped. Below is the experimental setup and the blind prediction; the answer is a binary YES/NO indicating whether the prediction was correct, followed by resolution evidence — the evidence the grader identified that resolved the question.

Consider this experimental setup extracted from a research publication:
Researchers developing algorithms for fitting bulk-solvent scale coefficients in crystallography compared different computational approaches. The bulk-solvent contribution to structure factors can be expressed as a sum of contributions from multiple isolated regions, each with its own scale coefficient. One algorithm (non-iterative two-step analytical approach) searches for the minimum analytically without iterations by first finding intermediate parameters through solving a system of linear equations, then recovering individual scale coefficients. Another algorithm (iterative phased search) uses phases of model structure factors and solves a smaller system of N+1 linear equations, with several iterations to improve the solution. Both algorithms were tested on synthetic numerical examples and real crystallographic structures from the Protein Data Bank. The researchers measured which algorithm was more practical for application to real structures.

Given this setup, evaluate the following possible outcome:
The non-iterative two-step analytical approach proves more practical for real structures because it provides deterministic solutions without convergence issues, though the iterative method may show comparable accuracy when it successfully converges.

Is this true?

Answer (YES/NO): NO